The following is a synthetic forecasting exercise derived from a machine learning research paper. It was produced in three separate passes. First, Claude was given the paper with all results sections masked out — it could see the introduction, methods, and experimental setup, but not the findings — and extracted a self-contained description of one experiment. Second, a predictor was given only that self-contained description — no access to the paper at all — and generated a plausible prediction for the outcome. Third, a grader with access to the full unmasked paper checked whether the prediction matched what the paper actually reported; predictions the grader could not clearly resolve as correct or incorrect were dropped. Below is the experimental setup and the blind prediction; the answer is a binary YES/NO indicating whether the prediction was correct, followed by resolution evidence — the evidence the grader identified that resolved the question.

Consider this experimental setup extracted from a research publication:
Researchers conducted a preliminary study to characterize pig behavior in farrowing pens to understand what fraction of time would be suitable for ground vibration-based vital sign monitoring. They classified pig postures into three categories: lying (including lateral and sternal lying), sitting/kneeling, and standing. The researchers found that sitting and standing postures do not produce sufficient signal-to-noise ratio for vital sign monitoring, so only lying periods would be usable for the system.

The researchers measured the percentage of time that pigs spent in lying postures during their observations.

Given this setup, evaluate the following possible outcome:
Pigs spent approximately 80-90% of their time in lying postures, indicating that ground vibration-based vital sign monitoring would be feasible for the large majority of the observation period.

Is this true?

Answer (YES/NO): YES